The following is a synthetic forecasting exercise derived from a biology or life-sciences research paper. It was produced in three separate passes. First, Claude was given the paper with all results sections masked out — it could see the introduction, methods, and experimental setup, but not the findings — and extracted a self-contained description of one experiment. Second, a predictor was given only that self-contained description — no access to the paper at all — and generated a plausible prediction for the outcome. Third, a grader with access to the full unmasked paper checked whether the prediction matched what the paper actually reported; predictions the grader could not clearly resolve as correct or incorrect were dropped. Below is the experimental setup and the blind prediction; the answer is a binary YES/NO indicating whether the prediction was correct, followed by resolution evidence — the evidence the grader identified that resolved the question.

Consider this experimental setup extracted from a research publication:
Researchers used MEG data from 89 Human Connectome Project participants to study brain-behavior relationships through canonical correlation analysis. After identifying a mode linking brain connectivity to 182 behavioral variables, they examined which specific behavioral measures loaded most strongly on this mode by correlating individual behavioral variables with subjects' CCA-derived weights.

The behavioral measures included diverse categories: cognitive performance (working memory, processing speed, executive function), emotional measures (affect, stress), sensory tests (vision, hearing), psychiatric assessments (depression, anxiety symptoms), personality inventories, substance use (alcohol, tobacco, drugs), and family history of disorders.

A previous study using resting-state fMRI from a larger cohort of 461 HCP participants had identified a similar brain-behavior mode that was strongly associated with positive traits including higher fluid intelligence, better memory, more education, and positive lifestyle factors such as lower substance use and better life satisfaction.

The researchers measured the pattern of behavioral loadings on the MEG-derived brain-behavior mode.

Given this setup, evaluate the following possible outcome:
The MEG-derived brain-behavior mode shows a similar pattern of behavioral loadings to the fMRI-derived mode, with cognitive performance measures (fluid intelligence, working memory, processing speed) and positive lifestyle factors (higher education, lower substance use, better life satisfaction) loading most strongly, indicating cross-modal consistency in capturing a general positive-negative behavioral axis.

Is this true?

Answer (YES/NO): YES